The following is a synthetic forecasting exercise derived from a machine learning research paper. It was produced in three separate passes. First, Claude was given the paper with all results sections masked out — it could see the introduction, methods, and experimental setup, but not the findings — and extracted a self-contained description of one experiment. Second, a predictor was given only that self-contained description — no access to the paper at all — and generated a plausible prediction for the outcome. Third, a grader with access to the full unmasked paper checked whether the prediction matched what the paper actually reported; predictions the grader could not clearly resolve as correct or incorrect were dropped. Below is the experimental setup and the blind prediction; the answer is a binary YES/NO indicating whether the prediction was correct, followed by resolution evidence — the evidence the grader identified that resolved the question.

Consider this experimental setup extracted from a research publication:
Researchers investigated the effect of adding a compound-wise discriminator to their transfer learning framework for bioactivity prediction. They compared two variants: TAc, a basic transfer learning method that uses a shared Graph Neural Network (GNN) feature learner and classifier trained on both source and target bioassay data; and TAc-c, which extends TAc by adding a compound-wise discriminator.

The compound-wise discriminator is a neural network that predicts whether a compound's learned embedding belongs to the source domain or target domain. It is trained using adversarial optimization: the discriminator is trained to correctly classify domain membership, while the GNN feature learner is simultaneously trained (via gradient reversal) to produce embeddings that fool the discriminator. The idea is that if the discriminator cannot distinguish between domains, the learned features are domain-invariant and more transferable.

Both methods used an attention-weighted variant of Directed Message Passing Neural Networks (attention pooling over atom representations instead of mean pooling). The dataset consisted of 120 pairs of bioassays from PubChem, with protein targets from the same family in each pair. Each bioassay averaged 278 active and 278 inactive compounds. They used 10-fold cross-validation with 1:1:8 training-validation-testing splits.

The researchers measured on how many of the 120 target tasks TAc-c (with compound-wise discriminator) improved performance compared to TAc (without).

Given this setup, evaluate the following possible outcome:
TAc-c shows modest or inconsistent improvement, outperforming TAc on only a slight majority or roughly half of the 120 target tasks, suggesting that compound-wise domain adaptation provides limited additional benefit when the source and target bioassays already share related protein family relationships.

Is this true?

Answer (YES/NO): YES